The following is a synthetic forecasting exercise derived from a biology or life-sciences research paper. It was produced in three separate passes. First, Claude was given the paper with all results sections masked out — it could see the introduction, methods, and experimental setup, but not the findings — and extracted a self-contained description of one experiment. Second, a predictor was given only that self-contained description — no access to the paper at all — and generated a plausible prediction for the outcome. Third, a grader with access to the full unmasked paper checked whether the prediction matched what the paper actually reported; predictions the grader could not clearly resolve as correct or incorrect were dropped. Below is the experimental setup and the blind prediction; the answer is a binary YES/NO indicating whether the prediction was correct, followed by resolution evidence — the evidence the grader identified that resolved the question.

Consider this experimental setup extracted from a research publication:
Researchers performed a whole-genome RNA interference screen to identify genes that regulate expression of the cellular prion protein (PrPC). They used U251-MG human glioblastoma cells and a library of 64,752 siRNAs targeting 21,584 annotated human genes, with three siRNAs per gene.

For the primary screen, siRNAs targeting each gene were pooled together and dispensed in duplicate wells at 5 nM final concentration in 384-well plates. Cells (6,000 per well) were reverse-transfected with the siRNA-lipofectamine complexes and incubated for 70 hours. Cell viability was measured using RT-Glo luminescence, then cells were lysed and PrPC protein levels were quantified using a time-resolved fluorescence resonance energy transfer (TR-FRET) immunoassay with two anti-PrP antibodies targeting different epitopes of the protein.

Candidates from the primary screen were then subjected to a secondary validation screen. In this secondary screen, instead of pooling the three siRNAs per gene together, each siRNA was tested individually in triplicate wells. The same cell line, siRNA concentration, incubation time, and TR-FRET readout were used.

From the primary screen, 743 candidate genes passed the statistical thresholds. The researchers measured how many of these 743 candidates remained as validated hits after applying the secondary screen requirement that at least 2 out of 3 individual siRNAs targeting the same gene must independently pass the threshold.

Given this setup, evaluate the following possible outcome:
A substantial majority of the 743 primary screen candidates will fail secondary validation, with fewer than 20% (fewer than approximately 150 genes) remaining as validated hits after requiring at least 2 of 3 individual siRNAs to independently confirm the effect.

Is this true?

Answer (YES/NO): YES